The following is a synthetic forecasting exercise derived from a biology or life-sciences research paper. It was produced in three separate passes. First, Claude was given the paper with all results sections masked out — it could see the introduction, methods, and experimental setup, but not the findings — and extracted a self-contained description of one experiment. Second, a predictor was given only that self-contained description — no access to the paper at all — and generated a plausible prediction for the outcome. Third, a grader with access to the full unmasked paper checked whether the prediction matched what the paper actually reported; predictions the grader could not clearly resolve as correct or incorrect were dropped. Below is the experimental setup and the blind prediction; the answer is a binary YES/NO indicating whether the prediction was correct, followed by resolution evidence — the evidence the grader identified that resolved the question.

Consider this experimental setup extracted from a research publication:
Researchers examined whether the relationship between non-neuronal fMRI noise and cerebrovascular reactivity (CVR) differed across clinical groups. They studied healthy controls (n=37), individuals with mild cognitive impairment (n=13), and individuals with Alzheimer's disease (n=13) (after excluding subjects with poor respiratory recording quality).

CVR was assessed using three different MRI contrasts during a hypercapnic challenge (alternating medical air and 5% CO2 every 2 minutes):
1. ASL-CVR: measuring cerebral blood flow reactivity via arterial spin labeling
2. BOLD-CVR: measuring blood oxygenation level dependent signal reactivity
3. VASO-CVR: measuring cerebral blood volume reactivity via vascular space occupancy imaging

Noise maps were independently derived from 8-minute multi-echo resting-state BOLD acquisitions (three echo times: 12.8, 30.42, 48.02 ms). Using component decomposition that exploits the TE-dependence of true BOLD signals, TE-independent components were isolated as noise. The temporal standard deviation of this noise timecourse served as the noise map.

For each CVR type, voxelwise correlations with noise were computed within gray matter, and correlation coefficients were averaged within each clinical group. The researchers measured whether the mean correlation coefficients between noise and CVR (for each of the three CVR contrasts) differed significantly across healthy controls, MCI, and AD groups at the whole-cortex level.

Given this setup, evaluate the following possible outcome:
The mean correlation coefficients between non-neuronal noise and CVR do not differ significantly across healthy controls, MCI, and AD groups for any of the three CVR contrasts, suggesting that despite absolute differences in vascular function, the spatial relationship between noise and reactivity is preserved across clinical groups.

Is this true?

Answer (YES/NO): YES